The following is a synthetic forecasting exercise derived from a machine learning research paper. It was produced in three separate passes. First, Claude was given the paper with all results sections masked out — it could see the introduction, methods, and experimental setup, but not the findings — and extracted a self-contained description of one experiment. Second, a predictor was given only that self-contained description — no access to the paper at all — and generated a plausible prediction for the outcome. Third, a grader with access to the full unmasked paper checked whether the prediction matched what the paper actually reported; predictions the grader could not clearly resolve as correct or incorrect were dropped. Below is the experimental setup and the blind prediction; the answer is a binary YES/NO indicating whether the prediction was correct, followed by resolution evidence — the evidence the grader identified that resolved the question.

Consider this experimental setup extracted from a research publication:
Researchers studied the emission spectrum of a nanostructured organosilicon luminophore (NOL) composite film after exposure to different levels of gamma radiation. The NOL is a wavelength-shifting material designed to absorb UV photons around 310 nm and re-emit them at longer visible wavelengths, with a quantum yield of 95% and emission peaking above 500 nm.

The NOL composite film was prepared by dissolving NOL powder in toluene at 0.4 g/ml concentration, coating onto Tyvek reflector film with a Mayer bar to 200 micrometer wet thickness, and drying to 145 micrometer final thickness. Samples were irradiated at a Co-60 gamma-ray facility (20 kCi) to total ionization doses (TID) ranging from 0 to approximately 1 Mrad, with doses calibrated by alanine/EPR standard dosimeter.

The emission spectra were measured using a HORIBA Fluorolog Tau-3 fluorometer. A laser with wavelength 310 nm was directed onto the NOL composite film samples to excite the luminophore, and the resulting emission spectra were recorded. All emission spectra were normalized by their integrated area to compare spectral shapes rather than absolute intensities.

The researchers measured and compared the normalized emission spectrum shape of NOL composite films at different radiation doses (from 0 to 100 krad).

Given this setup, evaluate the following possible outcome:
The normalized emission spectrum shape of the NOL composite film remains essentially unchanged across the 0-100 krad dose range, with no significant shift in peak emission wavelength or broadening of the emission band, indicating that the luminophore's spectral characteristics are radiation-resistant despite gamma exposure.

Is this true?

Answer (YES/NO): YES